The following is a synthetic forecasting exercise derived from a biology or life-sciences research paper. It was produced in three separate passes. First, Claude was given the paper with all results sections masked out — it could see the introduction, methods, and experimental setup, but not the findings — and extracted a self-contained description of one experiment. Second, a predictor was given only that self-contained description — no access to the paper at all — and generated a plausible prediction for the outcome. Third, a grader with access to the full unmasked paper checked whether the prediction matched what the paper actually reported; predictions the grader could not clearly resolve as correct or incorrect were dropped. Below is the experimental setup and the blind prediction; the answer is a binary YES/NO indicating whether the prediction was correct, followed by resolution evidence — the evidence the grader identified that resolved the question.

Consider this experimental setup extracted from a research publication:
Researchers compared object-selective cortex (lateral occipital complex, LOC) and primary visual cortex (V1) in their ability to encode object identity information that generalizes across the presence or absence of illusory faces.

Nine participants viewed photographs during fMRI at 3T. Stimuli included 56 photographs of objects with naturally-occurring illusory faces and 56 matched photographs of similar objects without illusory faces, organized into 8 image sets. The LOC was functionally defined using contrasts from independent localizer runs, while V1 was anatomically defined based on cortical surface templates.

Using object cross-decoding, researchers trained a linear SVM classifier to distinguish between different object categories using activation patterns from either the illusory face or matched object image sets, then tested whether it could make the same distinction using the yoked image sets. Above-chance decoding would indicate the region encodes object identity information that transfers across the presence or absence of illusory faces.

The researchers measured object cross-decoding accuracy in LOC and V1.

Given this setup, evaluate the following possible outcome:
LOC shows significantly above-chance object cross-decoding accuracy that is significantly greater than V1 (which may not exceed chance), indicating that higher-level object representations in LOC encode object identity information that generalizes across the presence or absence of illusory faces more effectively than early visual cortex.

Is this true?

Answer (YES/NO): YES